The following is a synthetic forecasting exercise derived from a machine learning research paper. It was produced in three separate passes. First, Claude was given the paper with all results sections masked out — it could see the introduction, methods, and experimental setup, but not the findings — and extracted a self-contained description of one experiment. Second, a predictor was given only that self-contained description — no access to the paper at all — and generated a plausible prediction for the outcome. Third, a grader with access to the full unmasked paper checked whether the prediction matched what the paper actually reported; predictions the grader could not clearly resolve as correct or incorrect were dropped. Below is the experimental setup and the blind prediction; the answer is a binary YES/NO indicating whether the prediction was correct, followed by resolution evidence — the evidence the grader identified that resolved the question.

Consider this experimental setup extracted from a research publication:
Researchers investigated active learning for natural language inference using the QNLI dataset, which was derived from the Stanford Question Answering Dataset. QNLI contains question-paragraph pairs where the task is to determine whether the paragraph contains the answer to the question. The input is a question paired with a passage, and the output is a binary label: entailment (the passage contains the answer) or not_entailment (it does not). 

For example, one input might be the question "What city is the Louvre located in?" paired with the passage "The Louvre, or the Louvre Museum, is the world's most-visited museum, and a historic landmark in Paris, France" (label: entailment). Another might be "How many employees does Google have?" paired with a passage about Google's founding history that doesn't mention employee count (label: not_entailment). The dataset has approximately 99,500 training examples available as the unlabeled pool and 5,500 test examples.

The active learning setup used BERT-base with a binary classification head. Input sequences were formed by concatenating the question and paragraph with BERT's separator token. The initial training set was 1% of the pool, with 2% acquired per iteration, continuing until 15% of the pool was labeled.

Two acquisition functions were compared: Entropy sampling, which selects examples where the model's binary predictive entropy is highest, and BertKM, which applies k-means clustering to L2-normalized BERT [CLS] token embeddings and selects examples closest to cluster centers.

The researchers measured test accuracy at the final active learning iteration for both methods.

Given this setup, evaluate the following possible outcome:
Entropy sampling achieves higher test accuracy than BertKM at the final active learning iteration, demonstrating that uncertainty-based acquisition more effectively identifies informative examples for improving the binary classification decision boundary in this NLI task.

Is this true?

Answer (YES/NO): YES